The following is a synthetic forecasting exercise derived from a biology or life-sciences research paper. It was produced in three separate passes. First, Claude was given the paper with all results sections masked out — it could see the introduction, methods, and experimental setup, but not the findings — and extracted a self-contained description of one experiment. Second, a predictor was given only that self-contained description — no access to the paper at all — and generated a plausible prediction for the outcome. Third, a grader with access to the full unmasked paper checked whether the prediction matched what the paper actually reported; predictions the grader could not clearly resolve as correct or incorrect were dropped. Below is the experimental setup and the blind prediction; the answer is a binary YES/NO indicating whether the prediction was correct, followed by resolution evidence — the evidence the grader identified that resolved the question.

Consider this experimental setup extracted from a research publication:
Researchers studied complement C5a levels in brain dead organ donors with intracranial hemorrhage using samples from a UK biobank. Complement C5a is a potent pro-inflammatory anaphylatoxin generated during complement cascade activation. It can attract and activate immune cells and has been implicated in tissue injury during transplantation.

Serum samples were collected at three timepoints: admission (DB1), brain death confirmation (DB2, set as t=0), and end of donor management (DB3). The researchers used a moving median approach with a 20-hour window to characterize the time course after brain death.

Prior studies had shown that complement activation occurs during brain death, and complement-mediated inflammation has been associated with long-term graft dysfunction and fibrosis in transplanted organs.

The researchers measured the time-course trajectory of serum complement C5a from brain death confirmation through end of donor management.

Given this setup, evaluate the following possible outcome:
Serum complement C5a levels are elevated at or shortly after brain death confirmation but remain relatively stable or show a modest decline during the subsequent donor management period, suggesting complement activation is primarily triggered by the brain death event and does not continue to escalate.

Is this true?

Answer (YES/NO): NO